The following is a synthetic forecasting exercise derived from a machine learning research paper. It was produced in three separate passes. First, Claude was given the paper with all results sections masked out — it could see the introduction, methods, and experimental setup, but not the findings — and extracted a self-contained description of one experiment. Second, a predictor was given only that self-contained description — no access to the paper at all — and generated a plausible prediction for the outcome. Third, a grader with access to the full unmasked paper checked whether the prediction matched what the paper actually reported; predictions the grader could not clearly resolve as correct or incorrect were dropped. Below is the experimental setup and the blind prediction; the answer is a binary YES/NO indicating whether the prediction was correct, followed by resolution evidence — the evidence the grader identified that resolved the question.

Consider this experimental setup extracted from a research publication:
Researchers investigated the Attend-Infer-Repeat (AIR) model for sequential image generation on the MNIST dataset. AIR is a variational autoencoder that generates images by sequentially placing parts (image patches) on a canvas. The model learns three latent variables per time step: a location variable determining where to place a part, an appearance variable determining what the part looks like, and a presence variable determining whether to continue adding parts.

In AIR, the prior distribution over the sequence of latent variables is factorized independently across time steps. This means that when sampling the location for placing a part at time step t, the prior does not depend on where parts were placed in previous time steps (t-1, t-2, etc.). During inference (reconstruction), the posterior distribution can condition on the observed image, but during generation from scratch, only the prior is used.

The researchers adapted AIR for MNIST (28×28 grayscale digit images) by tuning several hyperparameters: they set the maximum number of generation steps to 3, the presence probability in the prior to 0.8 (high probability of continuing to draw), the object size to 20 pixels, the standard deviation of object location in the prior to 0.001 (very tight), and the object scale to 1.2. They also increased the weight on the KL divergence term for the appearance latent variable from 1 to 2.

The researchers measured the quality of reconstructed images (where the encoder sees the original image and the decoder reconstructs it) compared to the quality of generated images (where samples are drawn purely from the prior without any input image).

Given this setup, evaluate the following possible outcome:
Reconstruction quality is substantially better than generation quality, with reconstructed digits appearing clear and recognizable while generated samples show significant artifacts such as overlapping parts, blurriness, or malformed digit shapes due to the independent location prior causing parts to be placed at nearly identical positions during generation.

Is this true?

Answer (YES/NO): NO